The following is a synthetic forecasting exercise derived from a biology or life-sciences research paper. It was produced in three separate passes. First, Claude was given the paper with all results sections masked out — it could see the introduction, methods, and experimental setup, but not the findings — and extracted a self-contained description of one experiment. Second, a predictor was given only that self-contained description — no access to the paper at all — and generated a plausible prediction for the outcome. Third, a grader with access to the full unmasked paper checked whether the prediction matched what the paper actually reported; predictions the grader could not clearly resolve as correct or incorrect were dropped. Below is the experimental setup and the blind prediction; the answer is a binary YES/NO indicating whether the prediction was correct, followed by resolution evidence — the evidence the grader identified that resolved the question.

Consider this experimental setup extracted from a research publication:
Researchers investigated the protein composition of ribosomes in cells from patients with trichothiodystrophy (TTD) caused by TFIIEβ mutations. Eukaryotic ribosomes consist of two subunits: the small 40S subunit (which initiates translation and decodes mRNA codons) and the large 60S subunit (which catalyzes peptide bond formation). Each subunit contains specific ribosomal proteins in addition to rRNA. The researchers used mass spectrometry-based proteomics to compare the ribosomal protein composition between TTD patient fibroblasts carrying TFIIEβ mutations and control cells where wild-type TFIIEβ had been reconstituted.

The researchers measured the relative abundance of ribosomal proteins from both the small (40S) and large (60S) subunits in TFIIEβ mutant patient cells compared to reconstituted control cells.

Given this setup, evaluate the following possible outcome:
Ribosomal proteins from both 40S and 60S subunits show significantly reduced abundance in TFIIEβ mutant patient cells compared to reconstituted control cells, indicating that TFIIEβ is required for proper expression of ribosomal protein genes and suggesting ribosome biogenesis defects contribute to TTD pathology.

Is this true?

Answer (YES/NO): NO